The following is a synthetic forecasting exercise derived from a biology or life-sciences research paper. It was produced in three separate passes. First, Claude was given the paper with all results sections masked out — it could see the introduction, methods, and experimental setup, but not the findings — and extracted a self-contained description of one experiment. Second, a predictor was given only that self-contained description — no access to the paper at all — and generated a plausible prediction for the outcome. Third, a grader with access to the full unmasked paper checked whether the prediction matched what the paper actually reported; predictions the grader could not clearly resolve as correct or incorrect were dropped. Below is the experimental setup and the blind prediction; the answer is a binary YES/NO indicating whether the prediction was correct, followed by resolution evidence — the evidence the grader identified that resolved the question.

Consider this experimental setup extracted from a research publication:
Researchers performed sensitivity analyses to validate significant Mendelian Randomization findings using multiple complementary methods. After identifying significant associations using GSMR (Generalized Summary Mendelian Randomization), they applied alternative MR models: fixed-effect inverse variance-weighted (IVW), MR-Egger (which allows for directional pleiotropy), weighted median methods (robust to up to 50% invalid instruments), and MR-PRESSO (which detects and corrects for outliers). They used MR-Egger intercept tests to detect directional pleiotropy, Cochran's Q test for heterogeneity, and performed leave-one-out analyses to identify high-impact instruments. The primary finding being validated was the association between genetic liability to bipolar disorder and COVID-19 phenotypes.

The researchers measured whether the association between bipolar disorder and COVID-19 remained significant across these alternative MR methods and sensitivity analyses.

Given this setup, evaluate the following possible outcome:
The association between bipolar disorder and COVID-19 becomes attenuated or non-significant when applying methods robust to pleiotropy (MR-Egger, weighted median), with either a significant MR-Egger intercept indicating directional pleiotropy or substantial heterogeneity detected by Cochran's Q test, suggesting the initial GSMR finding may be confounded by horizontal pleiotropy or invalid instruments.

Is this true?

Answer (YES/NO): NO